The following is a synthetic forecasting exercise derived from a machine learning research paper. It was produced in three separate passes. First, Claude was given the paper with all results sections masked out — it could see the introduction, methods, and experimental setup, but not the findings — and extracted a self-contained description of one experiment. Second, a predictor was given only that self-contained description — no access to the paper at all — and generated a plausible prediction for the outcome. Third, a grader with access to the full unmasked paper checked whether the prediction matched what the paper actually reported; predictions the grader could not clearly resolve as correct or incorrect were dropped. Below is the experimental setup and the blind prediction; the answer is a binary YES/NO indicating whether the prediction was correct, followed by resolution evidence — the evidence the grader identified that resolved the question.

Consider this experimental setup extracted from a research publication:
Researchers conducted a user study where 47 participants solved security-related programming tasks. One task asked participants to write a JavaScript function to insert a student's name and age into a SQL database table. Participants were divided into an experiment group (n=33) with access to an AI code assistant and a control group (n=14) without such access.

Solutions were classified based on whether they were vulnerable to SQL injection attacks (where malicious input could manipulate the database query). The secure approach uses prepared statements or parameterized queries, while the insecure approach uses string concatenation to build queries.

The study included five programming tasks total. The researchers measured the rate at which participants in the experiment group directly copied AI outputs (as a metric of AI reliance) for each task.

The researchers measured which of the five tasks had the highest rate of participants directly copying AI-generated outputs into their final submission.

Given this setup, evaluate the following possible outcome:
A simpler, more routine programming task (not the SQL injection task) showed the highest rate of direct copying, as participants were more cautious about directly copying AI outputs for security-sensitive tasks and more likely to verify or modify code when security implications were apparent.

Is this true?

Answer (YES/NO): NO